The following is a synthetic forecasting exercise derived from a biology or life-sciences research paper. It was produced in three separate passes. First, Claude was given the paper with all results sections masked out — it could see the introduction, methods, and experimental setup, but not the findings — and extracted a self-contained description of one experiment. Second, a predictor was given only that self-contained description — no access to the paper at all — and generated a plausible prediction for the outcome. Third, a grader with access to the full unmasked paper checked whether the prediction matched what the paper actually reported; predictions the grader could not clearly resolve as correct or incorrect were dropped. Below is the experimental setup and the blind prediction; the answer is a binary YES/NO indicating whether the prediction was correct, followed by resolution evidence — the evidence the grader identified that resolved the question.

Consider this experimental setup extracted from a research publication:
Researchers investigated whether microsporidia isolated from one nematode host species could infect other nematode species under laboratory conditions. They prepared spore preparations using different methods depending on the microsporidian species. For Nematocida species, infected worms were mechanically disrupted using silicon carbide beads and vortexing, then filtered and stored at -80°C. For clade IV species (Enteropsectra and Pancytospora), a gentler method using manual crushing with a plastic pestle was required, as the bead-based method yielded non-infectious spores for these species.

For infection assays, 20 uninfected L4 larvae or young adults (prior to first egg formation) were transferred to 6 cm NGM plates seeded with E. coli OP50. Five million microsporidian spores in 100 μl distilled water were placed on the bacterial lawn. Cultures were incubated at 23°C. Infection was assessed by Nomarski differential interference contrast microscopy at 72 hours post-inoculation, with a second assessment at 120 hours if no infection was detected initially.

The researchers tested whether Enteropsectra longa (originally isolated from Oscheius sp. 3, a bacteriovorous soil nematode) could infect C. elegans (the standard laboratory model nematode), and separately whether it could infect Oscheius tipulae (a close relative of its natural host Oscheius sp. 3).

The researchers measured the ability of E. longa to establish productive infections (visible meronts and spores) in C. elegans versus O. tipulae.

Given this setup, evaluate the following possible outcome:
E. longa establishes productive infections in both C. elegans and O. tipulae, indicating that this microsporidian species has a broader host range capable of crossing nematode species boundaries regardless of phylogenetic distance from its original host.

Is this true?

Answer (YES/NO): NO